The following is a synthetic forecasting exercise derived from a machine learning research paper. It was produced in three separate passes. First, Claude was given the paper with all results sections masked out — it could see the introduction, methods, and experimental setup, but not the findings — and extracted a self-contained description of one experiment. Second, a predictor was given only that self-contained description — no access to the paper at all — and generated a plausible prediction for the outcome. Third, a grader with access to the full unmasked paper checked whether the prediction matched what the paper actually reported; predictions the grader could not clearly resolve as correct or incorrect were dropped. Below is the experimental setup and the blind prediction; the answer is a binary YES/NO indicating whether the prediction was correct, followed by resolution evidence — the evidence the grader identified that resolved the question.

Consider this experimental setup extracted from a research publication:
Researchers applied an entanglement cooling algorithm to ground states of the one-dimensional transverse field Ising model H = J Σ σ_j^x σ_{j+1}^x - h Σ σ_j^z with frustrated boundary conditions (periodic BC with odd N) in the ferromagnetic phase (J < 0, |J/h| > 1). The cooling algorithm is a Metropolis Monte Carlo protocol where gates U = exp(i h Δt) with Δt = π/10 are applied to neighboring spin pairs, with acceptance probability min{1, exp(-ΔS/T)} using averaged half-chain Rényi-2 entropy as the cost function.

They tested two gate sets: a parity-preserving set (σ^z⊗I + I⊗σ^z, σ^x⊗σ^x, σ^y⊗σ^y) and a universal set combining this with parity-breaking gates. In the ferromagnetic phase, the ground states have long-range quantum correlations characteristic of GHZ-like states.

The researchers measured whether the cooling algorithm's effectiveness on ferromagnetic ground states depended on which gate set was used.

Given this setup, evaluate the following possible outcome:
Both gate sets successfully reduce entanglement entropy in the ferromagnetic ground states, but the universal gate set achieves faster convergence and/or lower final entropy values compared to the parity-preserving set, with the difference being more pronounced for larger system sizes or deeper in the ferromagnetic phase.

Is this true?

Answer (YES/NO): NO